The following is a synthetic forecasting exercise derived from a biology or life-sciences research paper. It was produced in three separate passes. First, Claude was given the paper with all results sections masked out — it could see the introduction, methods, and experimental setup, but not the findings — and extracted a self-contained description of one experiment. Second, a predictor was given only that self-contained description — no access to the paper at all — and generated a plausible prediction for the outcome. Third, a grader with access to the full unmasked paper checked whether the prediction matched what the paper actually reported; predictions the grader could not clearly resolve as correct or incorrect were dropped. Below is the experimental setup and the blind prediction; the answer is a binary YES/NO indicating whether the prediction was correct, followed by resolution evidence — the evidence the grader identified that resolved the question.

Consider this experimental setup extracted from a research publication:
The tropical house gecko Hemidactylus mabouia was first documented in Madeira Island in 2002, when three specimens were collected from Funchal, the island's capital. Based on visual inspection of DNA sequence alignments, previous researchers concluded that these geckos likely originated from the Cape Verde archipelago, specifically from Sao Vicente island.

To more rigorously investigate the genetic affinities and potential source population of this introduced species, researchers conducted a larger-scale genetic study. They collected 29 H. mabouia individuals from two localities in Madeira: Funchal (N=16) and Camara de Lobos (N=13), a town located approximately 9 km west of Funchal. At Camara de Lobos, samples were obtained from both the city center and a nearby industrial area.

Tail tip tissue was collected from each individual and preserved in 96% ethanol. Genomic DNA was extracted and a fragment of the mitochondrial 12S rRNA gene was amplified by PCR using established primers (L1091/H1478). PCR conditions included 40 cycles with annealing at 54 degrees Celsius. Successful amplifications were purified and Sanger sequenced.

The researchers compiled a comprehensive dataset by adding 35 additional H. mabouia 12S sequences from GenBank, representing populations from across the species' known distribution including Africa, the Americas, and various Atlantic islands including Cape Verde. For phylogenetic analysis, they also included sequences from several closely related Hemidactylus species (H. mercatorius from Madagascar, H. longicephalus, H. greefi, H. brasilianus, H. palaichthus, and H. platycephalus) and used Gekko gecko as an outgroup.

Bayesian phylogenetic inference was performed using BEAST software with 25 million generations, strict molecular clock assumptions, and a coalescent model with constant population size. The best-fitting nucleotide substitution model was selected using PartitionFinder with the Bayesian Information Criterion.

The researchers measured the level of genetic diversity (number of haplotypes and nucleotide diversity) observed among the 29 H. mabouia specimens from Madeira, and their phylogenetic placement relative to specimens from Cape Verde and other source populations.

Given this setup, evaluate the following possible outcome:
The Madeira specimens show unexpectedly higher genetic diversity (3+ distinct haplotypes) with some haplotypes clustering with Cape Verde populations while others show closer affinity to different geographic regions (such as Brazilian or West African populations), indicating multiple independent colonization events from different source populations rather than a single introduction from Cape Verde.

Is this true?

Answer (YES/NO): NO